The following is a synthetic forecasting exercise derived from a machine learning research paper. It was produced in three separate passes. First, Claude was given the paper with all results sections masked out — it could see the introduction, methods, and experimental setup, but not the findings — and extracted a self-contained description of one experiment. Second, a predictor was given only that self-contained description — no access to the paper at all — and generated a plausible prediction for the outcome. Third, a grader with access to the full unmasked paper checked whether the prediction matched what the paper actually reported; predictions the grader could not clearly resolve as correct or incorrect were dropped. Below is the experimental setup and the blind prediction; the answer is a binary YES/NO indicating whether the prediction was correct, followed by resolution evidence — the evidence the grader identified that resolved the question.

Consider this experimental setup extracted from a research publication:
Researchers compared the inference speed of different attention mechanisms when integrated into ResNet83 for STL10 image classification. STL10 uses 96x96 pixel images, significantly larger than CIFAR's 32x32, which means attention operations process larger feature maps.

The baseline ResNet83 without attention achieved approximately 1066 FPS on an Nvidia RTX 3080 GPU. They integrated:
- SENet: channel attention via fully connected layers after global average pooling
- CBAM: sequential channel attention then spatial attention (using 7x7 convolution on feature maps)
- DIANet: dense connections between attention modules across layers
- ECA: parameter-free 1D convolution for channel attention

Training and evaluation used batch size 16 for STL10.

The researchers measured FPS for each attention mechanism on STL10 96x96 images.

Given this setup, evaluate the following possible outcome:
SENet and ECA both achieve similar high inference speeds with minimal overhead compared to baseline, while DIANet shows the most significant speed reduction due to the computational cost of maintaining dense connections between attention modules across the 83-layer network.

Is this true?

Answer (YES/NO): NO